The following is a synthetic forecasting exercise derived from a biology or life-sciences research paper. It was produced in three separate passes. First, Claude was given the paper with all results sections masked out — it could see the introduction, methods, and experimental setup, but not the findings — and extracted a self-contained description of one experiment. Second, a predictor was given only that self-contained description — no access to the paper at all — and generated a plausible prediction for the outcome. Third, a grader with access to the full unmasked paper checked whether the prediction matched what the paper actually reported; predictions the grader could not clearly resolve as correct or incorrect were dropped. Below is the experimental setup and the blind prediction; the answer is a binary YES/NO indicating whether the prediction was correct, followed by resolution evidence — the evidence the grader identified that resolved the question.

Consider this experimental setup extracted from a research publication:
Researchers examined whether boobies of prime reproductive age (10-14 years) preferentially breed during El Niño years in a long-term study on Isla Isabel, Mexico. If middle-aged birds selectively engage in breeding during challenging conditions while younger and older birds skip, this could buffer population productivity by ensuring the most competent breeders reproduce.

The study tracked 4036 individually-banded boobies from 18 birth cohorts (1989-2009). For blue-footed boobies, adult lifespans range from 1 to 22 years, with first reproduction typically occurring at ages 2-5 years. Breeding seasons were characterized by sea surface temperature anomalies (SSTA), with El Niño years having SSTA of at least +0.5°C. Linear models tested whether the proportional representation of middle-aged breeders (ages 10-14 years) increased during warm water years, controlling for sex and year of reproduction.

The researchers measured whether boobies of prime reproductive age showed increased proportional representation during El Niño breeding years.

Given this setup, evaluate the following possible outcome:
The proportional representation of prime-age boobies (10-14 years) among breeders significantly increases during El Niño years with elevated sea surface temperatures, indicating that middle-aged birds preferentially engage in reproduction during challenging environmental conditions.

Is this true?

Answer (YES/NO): NO